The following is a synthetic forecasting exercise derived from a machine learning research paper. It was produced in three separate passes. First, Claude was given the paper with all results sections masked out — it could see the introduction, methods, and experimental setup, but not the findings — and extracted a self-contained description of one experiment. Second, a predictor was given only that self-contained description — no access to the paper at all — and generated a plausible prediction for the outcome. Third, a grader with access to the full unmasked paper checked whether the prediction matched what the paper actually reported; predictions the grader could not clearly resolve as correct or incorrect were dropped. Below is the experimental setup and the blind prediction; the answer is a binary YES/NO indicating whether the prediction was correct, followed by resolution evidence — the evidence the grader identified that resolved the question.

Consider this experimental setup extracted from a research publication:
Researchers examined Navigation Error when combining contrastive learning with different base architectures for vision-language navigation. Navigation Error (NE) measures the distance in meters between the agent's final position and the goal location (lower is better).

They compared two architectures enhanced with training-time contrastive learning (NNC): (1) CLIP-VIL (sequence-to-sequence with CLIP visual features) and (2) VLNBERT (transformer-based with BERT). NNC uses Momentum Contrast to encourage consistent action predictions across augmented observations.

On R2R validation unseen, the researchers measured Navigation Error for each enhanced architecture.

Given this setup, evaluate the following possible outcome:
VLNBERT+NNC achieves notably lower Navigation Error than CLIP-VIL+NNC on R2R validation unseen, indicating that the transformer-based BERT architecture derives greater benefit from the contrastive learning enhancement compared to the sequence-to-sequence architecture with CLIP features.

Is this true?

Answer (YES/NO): NO